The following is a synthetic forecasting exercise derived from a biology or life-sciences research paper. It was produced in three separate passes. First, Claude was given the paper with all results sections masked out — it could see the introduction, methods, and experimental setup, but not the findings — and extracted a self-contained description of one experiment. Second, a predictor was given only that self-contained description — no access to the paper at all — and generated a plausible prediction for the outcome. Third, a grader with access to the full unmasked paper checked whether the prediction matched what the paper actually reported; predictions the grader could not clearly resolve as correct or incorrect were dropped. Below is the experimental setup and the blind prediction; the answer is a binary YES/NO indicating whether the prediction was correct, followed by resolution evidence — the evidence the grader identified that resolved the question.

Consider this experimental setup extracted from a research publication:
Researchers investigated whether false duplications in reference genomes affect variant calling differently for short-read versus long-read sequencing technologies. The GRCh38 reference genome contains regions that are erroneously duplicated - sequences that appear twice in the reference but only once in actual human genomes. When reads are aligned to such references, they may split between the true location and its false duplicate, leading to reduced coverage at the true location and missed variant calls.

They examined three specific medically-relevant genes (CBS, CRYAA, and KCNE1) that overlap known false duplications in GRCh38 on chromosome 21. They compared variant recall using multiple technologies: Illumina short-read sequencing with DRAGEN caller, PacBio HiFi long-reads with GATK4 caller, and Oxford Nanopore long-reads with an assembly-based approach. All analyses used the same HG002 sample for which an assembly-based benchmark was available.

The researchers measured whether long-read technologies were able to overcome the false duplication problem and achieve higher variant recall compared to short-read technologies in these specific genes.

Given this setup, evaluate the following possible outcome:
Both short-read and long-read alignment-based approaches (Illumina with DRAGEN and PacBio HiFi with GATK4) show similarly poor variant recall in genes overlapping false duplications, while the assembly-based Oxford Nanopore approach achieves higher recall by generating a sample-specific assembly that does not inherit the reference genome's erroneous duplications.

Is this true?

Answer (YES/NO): YES